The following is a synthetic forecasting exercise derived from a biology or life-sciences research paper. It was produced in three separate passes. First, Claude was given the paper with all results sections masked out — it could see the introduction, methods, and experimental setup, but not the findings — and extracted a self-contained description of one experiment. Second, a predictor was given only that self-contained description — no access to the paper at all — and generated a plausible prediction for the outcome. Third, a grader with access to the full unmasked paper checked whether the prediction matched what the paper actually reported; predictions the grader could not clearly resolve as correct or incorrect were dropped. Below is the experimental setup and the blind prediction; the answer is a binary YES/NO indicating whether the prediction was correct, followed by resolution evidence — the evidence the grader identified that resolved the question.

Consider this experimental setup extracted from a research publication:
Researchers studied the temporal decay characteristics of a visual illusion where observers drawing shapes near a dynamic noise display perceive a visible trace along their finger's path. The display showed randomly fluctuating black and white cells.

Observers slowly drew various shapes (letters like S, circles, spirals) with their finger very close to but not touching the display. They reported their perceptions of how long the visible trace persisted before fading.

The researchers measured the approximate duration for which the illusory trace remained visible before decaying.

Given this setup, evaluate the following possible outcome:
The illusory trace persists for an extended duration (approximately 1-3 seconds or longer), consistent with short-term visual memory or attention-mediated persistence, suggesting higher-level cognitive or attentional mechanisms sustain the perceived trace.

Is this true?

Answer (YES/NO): NO